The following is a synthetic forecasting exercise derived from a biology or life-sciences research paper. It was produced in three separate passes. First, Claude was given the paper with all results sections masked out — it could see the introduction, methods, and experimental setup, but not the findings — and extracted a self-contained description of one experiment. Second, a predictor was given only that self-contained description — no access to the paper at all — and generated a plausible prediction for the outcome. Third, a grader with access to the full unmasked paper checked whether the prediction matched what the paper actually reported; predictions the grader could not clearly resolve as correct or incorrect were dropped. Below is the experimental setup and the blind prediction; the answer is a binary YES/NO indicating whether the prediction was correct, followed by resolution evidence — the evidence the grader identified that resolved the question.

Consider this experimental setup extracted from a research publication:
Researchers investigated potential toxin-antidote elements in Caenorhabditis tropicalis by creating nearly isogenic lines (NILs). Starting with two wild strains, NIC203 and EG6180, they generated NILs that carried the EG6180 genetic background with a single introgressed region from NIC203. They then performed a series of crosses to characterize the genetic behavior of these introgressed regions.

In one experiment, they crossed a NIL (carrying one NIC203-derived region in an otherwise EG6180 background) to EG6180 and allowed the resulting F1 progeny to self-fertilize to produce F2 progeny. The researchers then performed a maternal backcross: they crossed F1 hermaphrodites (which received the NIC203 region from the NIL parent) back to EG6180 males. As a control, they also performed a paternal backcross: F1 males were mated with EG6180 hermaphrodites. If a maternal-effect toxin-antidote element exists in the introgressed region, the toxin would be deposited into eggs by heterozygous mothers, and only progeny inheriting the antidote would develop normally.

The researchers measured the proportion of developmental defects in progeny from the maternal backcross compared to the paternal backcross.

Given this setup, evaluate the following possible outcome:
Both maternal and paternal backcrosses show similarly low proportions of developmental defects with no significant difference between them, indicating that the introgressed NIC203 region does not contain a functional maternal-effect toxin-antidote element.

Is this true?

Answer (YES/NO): NO